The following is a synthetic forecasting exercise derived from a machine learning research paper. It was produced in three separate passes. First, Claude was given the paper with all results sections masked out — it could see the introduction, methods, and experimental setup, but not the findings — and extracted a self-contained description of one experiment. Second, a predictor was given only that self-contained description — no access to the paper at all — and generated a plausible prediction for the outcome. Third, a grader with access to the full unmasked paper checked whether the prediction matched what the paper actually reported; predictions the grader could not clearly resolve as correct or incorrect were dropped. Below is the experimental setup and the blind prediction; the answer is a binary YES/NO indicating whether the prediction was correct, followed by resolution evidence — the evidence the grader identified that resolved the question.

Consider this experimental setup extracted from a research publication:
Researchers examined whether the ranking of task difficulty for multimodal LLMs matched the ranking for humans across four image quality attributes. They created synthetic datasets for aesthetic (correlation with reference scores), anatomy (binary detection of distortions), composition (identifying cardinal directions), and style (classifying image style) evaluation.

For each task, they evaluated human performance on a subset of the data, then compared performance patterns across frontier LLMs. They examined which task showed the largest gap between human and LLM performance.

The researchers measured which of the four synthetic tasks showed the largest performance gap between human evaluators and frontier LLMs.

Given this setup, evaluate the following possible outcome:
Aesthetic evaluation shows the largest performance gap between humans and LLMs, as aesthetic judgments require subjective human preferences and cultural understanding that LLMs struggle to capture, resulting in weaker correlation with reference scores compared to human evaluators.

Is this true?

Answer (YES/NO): NO